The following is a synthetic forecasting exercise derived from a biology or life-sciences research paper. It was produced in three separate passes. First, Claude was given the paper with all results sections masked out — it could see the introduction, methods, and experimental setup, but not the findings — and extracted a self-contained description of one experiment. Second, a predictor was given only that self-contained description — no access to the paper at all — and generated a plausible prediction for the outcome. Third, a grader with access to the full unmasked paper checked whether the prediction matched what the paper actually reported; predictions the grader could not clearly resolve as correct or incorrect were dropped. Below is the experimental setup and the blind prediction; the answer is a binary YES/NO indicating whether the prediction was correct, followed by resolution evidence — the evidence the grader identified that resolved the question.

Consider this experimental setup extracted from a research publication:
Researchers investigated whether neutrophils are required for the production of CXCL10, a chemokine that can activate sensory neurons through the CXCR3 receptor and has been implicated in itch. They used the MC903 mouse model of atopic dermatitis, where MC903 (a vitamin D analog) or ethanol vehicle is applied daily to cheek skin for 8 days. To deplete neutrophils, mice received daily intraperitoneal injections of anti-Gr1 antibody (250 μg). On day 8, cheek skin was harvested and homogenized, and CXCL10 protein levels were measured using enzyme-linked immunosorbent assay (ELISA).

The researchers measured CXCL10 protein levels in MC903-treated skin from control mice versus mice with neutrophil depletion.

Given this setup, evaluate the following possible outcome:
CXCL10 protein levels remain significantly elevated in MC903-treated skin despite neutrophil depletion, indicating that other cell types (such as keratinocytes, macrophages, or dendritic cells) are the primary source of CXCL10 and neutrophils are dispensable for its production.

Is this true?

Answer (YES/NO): NO